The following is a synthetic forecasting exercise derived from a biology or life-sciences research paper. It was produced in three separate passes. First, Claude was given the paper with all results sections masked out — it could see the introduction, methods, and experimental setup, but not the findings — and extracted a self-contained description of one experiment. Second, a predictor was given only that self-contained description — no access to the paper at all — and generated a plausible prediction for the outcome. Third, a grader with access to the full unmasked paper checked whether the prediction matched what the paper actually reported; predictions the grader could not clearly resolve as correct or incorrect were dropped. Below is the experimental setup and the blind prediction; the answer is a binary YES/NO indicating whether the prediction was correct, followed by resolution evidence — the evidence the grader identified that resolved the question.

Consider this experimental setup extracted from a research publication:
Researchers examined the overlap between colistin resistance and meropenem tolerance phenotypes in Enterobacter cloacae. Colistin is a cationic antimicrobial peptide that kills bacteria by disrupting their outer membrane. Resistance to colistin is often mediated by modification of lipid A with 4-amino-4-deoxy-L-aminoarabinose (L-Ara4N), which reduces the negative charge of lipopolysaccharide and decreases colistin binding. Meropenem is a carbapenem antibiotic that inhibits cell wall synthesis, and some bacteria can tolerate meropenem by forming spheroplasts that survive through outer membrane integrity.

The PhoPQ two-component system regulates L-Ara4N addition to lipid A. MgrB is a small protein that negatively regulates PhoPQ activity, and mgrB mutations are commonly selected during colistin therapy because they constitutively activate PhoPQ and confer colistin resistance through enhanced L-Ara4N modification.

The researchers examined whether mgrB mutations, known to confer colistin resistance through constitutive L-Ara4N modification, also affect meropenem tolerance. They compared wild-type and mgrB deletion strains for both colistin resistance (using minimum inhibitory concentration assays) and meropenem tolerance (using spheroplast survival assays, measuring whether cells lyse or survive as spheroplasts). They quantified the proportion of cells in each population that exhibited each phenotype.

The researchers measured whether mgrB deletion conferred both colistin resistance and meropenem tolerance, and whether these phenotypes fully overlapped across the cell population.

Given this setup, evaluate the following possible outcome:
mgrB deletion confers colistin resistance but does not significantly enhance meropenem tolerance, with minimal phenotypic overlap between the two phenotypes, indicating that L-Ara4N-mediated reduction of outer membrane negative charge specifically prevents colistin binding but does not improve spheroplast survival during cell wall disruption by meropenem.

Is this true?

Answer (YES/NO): NO